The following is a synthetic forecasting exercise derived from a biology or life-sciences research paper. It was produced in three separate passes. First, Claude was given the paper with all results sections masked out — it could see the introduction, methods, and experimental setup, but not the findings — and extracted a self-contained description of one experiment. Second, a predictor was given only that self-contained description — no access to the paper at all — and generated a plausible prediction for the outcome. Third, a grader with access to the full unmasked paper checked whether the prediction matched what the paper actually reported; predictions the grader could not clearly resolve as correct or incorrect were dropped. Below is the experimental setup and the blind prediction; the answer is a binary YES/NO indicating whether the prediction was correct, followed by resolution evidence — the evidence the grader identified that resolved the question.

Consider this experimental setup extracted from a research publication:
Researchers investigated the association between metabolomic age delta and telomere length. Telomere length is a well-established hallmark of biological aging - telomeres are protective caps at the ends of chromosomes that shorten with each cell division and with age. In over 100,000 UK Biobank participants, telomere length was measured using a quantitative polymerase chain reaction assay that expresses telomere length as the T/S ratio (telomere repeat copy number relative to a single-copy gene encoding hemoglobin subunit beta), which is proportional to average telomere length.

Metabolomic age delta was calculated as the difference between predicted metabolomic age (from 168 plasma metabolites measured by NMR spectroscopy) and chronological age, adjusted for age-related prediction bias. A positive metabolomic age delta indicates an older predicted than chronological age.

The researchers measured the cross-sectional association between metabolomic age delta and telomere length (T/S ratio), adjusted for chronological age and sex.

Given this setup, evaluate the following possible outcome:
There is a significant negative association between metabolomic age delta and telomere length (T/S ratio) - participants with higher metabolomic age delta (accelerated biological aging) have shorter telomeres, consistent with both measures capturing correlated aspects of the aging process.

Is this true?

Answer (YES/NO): YES